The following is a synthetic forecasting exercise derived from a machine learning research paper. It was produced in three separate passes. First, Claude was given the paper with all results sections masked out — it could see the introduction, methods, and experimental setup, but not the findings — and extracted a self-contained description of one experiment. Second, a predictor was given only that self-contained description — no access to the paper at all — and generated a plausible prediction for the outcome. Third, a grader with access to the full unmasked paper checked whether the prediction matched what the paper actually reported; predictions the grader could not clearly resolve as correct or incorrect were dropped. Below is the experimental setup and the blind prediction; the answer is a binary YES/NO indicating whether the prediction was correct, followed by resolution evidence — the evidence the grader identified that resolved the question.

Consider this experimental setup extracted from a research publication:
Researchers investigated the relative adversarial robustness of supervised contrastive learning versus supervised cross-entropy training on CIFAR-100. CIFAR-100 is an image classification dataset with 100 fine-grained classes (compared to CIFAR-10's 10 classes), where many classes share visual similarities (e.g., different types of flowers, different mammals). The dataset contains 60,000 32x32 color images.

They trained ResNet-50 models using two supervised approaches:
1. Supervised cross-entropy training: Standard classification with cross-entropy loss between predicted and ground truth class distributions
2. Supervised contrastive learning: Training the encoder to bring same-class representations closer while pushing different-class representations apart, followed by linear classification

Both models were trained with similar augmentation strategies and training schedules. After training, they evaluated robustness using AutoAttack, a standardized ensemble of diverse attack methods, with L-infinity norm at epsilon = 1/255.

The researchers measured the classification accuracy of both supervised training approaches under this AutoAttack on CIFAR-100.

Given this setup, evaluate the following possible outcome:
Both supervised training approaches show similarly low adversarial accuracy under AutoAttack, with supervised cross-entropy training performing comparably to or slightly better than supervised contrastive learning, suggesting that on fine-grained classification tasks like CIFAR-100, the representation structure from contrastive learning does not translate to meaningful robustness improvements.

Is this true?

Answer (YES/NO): YES